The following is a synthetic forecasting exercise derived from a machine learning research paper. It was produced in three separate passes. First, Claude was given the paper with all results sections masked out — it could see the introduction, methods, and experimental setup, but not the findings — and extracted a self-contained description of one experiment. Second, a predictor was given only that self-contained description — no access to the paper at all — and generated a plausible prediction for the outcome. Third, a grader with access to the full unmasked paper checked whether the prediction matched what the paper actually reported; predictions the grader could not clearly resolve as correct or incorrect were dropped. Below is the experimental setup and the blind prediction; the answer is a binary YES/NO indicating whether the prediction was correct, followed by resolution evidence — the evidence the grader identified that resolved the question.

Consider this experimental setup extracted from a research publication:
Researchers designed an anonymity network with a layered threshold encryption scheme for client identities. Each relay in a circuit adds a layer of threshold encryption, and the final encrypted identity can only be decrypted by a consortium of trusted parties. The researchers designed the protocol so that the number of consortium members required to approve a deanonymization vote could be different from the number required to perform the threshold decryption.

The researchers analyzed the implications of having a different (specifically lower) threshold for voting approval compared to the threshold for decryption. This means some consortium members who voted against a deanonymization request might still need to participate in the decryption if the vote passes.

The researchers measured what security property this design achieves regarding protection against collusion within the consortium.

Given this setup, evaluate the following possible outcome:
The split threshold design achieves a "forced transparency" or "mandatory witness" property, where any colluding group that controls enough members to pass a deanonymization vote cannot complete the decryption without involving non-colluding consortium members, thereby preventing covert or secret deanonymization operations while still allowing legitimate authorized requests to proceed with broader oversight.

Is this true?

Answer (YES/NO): YES